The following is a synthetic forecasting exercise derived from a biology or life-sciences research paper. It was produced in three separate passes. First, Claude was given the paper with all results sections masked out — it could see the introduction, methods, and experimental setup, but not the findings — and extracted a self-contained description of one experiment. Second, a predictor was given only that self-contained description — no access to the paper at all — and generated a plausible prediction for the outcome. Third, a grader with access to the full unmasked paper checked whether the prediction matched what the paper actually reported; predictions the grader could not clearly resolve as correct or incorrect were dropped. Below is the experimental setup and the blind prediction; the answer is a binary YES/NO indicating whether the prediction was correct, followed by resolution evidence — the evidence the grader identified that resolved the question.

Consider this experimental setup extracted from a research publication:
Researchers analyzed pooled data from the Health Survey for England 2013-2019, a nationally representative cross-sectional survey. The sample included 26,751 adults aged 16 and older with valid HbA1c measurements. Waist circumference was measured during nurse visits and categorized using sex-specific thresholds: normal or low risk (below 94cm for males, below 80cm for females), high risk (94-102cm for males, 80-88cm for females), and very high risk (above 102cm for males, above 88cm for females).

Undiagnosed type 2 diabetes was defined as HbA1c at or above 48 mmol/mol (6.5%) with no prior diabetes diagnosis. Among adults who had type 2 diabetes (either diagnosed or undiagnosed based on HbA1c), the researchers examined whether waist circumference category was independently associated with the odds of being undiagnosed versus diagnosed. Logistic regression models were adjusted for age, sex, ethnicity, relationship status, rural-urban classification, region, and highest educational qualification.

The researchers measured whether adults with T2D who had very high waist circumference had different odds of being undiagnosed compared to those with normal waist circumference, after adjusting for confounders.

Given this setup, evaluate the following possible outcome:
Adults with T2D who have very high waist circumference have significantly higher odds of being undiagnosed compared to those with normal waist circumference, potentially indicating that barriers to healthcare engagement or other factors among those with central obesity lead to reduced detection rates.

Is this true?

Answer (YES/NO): NO